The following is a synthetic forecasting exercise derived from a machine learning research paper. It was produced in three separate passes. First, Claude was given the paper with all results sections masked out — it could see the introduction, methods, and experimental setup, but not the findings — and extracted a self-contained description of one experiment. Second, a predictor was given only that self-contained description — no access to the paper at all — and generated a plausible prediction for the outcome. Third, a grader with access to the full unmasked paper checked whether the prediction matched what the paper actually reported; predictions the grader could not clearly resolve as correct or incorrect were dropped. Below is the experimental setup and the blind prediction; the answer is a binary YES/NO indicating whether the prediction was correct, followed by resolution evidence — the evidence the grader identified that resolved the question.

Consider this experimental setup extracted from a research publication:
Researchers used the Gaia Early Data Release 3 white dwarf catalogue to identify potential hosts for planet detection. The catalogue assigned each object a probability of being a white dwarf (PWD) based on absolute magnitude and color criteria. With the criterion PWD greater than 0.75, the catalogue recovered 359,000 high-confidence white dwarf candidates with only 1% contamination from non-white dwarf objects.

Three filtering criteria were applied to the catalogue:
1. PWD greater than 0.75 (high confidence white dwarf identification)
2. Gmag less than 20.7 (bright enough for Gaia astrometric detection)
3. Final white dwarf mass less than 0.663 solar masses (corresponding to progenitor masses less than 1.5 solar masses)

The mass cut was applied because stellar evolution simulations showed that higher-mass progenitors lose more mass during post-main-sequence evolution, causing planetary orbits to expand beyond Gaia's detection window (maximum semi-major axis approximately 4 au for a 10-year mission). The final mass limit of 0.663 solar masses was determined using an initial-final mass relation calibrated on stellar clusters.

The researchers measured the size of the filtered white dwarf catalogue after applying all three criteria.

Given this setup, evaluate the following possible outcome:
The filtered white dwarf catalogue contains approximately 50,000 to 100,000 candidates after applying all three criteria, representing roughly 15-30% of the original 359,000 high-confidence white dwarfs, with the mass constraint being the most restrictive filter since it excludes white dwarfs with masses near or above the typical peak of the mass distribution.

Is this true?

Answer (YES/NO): NO